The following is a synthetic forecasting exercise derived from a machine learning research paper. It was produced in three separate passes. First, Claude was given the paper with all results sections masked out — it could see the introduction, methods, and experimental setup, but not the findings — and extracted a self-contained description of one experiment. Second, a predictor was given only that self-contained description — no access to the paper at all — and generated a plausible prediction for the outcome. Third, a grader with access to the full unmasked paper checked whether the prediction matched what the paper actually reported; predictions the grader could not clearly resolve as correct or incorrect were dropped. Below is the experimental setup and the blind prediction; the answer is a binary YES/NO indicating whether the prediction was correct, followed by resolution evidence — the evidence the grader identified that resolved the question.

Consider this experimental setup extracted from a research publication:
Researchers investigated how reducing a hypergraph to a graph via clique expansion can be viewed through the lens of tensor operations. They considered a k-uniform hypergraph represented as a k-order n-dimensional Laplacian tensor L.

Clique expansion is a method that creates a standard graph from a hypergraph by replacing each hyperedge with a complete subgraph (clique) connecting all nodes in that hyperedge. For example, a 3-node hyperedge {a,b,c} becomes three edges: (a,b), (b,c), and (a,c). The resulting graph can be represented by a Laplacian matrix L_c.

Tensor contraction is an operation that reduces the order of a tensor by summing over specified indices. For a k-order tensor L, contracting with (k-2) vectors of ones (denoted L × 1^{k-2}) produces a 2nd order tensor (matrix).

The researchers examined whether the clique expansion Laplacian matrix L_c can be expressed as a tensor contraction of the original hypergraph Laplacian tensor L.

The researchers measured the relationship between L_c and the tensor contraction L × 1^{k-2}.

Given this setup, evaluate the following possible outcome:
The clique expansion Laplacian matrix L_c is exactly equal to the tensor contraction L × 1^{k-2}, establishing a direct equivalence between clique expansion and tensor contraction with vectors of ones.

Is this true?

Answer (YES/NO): NO